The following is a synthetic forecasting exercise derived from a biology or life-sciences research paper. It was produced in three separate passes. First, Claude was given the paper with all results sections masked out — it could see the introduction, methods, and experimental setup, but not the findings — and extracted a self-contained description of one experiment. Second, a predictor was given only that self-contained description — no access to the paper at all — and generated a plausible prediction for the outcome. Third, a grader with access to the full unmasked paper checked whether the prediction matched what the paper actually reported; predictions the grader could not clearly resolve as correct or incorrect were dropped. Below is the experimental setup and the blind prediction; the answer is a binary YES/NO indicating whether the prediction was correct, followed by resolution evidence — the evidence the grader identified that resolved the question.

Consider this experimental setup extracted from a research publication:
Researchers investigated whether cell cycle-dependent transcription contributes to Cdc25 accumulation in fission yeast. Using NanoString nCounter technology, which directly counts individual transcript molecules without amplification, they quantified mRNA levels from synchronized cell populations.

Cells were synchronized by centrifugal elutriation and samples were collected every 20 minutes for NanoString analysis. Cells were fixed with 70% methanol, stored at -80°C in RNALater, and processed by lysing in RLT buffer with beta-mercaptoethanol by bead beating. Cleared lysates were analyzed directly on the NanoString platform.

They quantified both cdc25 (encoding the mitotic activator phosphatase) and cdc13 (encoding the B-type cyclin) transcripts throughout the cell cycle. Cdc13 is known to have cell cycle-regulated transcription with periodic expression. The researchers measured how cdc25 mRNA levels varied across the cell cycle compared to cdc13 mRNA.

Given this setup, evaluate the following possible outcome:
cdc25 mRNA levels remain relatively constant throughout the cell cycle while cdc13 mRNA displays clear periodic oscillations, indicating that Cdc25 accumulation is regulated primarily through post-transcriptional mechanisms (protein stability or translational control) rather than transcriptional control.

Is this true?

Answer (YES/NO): NO